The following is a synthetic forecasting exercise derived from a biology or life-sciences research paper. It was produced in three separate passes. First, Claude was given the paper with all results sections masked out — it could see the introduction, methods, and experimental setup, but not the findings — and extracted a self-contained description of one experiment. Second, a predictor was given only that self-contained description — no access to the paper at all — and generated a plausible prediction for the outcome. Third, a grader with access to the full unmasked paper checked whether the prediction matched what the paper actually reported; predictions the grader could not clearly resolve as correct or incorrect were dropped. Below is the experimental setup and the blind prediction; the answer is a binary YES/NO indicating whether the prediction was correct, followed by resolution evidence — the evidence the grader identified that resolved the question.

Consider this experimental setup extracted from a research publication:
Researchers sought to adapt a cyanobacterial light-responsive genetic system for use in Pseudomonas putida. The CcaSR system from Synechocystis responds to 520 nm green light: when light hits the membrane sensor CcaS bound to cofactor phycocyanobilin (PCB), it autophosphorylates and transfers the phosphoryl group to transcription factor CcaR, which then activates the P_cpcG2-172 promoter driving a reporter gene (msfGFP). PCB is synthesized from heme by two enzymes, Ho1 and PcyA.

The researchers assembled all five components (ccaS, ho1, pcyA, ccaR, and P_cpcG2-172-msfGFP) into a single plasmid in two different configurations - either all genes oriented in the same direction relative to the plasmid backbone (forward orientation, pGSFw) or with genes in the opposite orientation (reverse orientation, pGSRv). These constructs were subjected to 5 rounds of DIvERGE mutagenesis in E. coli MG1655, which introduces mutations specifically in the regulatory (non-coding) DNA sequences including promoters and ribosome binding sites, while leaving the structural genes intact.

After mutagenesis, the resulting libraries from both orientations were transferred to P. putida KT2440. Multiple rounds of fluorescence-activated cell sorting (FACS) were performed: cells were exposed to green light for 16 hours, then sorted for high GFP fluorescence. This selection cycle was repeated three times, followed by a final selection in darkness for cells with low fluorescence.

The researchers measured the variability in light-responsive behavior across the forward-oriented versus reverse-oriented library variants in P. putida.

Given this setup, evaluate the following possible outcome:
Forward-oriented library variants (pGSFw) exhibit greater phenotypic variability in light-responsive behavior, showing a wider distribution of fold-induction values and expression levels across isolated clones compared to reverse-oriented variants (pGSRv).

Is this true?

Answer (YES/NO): NO